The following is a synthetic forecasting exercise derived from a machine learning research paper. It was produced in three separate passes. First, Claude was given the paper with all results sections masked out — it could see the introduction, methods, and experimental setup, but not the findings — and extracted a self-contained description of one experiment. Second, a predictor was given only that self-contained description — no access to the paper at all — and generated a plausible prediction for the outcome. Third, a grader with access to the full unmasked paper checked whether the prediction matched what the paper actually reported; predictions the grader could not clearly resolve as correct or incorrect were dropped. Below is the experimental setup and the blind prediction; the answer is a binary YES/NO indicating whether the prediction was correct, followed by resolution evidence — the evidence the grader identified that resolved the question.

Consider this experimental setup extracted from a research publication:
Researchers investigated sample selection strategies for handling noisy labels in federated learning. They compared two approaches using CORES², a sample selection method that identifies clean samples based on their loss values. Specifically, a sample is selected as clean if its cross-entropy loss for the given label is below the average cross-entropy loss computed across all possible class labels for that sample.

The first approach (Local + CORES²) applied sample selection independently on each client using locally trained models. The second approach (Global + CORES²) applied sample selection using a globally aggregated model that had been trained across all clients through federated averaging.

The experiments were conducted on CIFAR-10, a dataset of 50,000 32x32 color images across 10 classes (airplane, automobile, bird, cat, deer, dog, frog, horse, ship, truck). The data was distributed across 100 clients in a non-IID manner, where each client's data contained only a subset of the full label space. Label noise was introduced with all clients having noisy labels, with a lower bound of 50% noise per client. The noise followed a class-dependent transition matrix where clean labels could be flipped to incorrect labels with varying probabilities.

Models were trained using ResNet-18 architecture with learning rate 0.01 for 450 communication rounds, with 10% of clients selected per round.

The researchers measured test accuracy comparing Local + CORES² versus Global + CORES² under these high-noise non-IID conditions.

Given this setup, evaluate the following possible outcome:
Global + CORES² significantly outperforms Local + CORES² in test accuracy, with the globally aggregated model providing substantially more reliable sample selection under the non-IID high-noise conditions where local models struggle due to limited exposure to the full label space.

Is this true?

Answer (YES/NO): YES